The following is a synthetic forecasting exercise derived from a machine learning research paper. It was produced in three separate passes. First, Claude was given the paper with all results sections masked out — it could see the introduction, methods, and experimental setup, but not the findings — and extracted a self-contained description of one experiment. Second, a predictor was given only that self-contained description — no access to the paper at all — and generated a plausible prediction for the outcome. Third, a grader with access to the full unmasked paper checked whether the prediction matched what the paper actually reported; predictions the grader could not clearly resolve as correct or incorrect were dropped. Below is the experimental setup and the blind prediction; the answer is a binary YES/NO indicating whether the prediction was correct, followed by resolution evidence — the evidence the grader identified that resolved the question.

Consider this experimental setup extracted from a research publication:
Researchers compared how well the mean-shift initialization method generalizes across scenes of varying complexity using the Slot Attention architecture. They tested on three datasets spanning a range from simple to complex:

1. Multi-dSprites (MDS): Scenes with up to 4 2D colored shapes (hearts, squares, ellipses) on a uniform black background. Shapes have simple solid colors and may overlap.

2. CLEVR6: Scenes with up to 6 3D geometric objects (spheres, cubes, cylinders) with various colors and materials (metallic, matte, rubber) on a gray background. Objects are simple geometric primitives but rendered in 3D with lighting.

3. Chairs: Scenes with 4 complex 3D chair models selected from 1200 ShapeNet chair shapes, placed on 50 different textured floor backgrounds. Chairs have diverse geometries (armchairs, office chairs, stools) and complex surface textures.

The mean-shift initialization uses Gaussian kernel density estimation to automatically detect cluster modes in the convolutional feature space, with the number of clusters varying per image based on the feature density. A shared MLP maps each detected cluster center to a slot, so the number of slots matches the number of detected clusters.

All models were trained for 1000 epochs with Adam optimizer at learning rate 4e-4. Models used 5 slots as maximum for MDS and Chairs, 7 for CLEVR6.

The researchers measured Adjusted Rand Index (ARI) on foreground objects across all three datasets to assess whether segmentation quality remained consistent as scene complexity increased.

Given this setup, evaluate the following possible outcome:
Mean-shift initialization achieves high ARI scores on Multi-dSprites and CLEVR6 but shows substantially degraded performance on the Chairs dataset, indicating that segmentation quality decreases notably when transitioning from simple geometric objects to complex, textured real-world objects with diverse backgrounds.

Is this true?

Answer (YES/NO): NO